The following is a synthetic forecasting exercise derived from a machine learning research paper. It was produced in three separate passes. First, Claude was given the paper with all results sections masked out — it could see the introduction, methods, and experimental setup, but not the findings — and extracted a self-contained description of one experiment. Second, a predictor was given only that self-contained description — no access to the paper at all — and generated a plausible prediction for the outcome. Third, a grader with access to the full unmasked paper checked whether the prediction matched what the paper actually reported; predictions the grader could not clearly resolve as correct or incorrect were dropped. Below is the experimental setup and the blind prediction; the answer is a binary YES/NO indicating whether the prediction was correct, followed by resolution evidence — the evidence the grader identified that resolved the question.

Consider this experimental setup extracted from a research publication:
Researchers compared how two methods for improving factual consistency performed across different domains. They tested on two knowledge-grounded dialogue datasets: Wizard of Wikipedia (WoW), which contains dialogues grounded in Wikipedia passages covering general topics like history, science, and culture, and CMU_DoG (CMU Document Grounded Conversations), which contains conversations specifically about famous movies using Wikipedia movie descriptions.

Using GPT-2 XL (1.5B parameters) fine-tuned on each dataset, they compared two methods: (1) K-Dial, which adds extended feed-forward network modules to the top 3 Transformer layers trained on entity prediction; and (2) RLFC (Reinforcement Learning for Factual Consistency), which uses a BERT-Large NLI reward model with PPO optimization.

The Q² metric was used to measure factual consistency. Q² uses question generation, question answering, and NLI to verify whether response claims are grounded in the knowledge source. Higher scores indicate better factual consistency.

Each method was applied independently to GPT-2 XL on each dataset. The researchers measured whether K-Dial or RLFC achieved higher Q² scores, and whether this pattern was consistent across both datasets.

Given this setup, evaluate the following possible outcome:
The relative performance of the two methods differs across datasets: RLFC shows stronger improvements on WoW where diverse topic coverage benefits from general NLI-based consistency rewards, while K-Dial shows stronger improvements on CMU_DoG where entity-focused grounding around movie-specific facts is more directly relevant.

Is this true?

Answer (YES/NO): NO